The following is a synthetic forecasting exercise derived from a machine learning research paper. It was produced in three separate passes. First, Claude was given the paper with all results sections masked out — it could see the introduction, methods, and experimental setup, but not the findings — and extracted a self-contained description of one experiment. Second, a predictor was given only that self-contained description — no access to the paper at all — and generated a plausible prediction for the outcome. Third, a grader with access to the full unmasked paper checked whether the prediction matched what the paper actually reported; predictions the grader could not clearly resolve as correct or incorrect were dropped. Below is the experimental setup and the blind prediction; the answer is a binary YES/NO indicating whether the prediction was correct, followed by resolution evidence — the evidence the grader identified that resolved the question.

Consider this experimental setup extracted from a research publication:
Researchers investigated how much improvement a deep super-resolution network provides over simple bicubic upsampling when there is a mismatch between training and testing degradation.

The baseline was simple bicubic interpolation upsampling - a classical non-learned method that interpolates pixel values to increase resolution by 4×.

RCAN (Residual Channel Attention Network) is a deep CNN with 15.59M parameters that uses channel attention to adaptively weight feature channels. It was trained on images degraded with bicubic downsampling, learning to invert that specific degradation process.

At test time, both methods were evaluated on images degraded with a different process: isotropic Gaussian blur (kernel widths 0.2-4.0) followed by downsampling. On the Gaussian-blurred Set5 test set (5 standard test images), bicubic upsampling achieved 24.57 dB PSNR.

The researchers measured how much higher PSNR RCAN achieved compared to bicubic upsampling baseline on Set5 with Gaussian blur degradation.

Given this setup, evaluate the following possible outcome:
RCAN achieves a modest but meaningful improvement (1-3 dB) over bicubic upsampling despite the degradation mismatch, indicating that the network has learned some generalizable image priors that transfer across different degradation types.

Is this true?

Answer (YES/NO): YES